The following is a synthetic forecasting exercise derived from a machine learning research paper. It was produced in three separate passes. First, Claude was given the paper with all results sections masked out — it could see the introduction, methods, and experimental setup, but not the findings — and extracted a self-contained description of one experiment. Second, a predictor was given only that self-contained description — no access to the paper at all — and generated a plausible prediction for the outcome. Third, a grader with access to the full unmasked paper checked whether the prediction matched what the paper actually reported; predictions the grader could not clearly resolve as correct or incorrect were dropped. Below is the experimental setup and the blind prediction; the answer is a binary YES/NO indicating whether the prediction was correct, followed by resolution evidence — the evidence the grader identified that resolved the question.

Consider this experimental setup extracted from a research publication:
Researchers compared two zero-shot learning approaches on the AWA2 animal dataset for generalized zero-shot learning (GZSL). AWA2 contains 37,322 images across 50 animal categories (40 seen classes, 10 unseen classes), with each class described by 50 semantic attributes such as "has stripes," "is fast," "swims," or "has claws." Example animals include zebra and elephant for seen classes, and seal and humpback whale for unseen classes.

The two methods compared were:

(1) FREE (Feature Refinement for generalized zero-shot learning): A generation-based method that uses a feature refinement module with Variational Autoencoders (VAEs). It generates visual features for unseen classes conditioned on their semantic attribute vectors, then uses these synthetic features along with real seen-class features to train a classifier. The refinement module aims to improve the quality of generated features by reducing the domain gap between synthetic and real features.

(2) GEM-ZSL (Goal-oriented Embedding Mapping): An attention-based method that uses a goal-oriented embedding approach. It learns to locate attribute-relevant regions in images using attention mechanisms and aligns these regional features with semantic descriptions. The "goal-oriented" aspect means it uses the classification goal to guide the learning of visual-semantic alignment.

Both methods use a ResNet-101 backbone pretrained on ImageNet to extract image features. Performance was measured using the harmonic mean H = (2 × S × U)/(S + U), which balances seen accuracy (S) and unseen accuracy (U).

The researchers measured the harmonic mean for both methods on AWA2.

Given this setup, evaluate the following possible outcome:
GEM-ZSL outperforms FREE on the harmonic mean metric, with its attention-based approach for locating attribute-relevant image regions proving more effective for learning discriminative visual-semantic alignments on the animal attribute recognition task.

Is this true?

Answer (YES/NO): YES